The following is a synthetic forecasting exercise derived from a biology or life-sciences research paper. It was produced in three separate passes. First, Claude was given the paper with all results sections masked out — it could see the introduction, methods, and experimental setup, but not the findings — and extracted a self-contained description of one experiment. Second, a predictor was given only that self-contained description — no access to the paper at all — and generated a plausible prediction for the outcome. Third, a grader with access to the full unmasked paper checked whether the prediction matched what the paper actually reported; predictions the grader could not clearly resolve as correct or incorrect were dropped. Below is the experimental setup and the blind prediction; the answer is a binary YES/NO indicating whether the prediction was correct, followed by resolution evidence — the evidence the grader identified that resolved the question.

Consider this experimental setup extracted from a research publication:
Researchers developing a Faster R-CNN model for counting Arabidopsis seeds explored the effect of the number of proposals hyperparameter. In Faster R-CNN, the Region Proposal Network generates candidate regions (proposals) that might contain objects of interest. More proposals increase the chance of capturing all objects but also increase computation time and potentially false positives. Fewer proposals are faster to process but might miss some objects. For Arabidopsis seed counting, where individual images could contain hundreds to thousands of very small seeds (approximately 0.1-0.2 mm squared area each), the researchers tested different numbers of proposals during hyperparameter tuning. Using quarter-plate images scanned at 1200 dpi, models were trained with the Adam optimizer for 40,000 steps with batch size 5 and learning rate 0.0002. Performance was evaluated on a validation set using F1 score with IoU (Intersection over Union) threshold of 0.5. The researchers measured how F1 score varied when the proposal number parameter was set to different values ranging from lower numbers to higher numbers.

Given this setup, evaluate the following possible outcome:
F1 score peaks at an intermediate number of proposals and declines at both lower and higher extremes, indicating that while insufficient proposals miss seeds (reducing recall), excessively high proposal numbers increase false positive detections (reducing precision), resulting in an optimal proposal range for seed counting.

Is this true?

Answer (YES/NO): NO